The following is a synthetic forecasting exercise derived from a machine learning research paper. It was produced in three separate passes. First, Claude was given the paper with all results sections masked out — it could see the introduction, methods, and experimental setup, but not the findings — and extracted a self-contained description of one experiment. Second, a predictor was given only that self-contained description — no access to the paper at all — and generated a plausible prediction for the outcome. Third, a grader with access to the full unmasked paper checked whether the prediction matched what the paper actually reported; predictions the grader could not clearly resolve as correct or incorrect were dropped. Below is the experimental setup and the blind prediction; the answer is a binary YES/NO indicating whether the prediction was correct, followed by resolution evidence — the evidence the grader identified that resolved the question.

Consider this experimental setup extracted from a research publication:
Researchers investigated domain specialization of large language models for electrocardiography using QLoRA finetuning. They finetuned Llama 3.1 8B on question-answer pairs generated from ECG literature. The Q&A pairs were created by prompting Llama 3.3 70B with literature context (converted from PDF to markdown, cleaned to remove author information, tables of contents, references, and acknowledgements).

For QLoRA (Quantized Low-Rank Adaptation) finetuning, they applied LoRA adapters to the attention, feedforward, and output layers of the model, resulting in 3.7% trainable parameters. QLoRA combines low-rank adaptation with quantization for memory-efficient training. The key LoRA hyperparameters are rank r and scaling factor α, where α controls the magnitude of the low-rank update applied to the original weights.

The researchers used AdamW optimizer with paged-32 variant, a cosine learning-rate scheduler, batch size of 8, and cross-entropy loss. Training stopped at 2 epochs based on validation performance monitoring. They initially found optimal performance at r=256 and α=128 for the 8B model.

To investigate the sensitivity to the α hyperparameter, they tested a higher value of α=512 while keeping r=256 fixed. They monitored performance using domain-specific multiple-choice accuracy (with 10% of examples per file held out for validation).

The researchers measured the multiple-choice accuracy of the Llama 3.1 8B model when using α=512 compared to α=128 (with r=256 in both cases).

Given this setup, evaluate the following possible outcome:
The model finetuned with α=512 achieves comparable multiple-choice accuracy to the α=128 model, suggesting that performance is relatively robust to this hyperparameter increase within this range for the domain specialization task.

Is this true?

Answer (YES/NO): NO